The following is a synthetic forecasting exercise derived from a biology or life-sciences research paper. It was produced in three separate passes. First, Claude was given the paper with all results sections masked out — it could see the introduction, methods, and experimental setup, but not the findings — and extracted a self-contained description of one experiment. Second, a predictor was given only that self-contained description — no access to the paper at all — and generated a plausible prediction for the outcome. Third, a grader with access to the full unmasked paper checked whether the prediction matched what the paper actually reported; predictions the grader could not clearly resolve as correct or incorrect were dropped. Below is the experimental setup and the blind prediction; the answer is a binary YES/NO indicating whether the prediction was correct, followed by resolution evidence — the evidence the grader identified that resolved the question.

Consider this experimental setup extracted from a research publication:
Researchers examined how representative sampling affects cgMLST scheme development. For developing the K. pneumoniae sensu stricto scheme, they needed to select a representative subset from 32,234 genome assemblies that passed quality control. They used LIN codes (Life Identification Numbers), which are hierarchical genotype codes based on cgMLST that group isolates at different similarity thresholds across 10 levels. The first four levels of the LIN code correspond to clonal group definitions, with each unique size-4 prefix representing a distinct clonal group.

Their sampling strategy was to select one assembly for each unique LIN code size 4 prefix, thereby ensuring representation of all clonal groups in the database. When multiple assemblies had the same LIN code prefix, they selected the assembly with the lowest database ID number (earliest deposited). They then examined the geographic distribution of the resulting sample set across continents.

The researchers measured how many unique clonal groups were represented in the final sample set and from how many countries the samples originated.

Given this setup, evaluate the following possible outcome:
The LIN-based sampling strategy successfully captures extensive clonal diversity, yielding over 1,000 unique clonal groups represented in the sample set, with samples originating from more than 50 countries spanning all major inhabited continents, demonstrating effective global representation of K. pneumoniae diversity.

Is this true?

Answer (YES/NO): YES